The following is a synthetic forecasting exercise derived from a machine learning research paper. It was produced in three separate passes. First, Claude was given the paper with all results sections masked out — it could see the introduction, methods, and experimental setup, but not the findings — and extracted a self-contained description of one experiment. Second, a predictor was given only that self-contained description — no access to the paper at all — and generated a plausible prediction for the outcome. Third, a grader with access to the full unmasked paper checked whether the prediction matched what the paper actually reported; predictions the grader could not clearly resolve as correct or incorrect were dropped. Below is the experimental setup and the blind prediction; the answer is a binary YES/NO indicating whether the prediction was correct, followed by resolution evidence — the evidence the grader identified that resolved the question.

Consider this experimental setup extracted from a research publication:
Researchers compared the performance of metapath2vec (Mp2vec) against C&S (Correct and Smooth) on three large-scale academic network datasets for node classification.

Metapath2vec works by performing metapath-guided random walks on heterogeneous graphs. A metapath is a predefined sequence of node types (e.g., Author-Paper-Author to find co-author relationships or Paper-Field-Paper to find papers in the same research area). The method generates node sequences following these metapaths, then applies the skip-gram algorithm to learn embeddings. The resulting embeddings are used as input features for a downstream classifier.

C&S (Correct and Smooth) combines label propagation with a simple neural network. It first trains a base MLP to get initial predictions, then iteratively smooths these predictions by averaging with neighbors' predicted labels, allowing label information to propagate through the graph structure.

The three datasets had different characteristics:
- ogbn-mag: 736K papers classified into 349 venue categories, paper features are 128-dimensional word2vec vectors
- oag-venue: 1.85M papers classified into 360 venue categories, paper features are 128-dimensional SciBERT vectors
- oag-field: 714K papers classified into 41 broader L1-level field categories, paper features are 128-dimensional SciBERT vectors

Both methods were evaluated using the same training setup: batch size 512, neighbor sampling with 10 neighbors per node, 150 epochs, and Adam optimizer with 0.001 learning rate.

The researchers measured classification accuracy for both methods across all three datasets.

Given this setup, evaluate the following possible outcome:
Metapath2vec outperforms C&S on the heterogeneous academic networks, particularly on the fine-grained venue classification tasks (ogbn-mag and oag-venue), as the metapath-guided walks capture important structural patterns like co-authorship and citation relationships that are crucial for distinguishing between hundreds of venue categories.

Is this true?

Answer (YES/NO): NO